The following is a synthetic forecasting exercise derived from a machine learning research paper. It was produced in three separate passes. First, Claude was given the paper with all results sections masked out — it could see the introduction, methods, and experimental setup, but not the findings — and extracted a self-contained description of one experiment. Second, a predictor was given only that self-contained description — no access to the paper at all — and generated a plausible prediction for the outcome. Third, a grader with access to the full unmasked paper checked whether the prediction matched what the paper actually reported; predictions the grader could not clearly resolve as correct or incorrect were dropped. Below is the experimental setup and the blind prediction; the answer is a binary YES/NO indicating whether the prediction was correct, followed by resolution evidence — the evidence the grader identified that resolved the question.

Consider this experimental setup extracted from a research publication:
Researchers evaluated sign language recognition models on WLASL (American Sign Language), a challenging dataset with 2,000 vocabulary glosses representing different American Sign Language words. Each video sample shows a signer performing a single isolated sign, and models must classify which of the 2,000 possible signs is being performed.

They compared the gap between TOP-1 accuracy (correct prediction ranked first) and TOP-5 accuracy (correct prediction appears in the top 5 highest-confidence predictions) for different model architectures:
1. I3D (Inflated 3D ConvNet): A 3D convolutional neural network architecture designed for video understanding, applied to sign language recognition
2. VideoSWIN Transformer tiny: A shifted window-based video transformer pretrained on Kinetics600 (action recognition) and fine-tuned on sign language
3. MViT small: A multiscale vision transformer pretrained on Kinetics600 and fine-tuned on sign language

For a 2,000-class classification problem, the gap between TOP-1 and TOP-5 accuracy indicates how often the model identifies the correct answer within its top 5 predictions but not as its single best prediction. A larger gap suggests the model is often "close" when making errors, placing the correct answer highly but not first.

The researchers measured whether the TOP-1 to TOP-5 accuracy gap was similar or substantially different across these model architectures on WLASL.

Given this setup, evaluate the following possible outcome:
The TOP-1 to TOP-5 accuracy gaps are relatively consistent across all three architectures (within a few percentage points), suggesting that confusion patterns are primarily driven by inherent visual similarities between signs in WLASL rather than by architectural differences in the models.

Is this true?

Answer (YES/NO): NO